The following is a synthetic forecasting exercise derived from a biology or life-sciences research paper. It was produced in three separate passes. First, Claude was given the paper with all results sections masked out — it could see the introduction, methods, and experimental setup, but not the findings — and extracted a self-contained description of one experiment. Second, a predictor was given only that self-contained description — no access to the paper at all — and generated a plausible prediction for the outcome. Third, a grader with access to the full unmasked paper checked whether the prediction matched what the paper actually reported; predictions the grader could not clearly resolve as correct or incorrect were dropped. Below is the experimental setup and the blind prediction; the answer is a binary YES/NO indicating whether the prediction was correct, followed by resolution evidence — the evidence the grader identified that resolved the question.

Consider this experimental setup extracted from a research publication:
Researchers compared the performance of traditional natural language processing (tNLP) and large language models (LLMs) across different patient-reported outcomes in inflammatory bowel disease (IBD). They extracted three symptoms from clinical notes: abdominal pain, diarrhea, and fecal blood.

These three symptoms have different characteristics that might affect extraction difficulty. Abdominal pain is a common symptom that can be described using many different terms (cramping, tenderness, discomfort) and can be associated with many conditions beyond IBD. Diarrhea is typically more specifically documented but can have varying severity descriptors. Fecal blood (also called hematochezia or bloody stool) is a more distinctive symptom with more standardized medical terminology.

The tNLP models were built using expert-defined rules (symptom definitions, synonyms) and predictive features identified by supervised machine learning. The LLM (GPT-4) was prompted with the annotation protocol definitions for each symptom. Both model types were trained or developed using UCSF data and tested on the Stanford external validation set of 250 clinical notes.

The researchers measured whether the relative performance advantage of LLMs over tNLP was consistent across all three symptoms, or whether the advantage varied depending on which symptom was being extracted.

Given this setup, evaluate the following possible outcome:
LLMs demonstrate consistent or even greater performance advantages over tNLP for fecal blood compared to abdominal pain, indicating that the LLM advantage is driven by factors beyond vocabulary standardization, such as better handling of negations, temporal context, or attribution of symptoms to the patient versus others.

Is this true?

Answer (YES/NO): YES